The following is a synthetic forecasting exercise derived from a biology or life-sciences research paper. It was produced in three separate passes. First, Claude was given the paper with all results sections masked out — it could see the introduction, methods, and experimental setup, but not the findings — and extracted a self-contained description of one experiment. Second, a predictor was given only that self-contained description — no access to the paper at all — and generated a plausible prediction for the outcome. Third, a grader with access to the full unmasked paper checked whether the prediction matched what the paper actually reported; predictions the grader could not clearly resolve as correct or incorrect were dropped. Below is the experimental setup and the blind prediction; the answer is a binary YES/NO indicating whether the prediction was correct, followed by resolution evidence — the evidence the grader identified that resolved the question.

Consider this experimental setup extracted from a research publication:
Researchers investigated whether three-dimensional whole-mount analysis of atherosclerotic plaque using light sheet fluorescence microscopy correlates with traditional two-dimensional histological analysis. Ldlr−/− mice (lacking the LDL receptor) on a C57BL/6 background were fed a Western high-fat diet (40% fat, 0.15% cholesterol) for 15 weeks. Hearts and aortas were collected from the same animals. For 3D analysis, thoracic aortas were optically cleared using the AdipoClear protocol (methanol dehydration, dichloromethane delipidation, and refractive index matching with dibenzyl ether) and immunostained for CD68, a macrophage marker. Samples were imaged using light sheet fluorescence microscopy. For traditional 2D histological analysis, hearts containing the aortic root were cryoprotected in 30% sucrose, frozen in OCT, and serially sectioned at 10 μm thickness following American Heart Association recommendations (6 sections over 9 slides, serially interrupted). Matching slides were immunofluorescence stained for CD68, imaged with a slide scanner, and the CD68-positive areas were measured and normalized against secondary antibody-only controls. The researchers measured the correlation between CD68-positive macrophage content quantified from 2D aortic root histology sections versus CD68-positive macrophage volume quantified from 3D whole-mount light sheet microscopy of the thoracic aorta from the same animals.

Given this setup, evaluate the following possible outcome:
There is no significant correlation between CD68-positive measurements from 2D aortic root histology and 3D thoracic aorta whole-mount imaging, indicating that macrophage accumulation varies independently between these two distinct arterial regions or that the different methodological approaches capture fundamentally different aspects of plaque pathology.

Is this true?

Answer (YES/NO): NO